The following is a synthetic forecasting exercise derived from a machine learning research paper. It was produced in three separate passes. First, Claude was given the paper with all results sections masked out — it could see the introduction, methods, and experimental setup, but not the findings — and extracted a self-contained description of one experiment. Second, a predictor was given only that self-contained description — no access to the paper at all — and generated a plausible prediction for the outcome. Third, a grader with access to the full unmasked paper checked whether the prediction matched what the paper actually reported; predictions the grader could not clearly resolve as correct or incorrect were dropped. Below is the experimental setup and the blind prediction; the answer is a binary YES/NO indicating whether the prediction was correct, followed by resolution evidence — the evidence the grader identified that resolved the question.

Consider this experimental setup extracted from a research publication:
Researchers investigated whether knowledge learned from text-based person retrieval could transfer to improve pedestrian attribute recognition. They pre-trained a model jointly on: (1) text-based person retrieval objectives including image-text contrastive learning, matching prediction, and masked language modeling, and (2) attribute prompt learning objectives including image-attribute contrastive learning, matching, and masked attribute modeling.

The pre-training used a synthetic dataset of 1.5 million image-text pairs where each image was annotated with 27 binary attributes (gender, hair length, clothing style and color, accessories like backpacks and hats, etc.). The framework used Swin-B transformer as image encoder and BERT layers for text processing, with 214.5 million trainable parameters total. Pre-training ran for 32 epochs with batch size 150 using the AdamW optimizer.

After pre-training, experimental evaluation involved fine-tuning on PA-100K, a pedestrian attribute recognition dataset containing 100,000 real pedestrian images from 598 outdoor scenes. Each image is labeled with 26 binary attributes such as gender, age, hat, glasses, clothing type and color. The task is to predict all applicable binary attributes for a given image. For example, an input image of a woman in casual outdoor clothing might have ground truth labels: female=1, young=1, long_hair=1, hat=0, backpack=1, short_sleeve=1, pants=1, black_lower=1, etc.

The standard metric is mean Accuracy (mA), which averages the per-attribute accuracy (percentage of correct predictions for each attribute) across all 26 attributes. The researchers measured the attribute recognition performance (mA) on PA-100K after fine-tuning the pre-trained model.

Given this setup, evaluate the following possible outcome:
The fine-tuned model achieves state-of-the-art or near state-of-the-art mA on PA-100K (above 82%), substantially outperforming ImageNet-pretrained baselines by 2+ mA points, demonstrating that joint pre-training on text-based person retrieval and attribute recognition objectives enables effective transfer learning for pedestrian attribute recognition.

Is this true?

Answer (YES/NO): NO